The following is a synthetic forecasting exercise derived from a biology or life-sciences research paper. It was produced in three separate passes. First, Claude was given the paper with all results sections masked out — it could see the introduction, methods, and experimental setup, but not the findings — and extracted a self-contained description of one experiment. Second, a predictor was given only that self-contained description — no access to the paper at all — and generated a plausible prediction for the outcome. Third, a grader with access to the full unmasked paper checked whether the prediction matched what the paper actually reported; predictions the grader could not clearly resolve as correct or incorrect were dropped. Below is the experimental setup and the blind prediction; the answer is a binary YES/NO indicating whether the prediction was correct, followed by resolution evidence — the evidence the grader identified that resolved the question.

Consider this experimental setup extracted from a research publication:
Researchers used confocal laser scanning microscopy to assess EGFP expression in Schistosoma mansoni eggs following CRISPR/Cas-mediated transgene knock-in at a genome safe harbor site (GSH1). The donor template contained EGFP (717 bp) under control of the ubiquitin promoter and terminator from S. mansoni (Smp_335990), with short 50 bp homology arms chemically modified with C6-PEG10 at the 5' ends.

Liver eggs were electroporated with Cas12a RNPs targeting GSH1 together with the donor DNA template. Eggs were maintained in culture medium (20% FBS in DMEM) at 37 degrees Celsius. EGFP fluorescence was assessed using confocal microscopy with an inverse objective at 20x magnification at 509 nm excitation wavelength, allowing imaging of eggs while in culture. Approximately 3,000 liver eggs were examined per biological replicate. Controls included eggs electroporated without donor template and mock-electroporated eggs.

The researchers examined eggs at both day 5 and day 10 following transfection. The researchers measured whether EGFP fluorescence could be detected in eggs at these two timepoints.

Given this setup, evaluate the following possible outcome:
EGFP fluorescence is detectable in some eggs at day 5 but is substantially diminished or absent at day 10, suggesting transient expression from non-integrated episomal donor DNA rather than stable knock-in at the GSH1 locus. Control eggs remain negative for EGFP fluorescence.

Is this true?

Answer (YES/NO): NO